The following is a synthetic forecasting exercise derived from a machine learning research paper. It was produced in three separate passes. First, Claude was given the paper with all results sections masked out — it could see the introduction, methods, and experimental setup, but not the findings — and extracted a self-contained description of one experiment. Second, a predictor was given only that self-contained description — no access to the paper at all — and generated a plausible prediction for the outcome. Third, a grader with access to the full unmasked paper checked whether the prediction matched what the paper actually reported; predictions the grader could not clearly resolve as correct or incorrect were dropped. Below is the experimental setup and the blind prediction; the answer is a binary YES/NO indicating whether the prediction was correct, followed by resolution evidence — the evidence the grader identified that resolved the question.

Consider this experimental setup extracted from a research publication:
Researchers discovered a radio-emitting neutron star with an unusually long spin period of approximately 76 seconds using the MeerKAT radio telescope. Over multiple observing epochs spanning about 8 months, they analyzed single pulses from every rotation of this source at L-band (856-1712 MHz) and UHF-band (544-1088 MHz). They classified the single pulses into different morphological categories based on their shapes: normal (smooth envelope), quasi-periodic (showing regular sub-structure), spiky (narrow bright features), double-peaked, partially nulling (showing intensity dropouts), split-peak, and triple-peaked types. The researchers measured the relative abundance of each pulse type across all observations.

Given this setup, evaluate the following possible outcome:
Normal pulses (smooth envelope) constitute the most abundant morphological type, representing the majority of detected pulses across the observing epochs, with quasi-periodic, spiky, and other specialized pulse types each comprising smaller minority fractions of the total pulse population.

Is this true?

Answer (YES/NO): NO